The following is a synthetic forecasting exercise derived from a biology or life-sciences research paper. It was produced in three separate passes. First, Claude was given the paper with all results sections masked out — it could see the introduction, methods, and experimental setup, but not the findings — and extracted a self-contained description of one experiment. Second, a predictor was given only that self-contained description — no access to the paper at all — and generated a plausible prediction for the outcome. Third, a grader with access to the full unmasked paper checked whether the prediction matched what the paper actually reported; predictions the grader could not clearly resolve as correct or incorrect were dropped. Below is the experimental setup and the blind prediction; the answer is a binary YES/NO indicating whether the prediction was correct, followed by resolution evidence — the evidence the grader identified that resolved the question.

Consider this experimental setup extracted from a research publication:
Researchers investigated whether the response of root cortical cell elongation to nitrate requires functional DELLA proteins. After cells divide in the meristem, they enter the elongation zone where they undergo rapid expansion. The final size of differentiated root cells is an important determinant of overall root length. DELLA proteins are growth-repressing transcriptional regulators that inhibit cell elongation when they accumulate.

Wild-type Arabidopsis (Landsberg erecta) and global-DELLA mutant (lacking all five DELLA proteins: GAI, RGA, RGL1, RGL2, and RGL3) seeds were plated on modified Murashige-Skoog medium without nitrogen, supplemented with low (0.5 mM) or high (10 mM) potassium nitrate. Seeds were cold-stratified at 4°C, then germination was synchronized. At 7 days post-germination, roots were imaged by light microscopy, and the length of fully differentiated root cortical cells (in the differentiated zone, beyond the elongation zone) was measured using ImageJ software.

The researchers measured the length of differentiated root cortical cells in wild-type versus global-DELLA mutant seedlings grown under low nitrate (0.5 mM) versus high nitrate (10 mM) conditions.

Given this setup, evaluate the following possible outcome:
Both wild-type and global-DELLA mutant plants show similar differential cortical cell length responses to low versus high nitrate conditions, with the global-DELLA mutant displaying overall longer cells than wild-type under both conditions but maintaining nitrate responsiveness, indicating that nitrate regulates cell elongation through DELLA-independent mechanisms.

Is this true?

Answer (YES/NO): YES